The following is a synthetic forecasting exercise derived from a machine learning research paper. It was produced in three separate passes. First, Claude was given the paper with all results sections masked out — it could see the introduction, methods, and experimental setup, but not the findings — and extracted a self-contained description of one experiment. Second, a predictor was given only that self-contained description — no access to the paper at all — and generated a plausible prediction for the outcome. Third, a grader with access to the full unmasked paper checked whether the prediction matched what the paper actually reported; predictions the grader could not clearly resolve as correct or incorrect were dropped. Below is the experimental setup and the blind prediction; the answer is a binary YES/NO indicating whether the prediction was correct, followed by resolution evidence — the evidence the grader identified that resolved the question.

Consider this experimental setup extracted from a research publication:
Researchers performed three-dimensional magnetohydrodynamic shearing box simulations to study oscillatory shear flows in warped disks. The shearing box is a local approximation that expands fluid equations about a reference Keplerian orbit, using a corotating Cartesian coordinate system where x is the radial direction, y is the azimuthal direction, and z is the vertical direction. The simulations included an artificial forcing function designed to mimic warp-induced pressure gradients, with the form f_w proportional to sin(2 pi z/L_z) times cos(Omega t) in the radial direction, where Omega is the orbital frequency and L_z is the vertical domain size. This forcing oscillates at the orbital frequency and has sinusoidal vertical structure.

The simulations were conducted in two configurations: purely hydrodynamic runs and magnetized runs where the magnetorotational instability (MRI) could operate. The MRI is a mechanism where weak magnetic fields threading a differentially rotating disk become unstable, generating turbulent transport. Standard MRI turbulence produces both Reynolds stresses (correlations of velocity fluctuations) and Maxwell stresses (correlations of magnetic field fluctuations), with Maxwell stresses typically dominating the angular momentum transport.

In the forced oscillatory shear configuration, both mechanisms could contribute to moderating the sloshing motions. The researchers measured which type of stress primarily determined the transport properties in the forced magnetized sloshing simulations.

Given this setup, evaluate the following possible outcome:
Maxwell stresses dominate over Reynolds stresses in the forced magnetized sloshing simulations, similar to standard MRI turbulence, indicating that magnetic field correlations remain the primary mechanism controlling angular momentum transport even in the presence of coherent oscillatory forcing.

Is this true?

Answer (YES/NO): NO